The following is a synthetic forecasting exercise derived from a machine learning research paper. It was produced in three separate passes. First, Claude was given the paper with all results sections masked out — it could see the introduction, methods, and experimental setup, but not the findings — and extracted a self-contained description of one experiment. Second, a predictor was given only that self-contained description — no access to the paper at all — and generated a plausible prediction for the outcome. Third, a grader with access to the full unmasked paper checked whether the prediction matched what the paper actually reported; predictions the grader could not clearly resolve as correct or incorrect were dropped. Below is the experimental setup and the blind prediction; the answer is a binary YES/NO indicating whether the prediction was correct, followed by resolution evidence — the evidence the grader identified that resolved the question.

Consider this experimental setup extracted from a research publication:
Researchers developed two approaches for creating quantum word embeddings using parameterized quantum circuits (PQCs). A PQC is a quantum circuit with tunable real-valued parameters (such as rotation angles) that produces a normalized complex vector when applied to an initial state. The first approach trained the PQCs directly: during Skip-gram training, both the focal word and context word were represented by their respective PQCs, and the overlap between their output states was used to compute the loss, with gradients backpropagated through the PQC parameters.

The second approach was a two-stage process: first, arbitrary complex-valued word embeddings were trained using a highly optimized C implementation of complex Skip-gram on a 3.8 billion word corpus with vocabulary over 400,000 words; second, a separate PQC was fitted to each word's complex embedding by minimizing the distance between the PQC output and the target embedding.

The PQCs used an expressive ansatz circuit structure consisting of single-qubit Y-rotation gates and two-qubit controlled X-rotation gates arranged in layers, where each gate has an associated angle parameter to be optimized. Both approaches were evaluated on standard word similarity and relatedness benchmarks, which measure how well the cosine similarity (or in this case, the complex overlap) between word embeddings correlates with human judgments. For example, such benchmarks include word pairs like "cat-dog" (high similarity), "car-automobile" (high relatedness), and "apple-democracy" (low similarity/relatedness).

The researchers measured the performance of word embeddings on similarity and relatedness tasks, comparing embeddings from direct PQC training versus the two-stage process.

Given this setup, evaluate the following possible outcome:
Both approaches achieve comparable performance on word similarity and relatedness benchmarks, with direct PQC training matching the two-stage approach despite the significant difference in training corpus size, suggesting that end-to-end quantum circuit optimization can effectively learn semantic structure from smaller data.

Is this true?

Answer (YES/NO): NO